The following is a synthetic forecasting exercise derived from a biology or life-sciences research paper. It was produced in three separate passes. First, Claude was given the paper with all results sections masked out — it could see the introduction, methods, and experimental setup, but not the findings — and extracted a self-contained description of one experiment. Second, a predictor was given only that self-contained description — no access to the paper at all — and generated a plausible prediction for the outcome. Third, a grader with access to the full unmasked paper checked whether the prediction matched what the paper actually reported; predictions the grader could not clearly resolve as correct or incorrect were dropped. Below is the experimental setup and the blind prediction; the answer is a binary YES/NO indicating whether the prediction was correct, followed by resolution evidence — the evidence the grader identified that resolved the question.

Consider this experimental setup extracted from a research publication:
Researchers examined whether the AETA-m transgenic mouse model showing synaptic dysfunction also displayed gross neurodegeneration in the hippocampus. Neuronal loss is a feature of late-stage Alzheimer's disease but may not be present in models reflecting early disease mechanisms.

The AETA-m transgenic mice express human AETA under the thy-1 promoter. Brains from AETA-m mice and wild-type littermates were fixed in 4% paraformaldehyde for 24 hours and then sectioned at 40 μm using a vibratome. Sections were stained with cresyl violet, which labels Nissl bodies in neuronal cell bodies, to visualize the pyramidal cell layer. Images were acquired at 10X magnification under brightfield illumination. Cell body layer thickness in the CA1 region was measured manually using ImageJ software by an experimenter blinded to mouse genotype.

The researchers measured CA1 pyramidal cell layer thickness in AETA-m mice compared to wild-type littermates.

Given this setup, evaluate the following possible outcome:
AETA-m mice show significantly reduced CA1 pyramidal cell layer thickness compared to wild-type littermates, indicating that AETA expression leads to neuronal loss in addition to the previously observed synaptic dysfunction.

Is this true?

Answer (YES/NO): NO